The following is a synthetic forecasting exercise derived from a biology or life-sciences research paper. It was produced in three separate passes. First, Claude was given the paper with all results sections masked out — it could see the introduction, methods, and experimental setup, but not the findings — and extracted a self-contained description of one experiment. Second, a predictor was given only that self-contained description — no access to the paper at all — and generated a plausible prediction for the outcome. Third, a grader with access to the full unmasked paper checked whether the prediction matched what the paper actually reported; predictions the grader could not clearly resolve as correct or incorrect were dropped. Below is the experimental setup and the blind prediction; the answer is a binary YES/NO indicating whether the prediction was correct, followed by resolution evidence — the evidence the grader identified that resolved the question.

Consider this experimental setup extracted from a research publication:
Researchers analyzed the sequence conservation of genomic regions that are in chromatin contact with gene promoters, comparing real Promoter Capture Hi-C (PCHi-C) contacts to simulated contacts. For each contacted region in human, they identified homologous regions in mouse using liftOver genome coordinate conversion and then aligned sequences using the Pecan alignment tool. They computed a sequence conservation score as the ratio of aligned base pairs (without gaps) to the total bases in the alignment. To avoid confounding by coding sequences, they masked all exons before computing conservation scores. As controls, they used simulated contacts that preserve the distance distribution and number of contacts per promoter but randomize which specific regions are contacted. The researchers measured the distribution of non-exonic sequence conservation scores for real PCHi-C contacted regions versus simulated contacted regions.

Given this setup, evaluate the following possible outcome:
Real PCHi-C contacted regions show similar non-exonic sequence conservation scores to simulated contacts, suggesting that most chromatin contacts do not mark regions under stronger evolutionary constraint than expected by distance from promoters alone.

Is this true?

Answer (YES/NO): NO